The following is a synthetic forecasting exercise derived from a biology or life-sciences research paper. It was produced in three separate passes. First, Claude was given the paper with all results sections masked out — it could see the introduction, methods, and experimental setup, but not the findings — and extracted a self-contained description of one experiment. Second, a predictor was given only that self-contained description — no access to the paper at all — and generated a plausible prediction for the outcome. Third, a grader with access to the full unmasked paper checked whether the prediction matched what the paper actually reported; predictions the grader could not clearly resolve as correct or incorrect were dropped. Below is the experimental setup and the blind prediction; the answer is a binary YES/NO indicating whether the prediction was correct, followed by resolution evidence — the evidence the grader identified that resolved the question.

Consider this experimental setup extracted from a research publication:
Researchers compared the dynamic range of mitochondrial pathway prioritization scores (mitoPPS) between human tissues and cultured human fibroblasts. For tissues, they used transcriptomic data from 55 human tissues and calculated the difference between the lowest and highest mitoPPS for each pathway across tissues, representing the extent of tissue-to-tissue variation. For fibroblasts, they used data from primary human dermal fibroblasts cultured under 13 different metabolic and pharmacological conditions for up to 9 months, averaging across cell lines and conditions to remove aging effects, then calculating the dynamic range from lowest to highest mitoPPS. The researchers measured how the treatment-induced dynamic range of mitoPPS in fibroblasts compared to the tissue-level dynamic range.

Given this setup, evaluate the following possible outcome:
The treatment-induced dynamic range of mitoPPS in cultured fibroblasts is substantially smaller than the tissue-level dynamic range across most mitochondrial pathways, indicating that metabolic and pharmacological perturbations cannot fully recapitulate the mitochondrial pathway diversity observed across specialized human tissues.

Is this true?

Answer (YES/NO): YES